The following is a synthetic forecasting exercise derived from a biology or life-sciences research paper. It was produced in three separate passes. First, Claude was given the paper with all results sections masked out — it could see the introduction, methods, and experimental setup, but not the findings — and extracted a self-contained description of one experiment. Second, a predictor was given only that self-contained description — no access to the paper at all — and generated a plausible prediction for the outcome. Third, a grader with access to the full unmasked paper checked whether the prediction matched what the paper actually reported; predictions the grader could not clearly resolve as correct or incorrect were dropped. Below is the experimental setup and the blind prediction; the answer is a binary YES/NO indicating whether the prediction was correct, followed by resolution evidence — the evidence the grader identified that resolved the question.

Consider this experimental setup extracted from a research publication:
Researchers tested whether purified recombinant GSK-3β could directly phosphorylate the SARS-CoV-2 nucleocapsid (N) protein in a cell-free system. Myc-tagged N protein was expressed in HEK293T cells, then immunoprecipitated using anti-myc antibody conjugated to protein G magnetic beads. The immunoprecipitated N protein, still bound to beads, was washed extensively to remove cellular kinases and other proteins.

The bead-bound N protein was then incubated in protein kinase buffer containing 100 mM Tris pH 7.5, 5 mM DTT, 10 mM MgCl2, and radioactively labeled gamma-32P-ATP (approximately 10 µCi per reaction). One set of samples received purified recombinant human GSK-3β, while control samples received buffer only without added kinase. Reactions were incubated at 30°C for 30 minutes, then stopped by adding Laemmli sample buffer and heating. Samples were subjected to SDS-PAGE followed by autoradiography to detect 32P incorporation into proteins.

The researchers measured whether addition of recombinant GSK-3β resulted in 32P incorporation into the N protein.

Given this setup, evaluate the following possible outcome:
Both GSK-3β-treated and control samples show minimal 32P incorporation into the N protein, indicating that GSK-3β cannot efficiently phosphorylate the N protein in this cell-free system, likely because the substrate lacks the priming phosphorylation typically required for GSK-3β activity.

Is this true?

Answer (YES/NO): NO